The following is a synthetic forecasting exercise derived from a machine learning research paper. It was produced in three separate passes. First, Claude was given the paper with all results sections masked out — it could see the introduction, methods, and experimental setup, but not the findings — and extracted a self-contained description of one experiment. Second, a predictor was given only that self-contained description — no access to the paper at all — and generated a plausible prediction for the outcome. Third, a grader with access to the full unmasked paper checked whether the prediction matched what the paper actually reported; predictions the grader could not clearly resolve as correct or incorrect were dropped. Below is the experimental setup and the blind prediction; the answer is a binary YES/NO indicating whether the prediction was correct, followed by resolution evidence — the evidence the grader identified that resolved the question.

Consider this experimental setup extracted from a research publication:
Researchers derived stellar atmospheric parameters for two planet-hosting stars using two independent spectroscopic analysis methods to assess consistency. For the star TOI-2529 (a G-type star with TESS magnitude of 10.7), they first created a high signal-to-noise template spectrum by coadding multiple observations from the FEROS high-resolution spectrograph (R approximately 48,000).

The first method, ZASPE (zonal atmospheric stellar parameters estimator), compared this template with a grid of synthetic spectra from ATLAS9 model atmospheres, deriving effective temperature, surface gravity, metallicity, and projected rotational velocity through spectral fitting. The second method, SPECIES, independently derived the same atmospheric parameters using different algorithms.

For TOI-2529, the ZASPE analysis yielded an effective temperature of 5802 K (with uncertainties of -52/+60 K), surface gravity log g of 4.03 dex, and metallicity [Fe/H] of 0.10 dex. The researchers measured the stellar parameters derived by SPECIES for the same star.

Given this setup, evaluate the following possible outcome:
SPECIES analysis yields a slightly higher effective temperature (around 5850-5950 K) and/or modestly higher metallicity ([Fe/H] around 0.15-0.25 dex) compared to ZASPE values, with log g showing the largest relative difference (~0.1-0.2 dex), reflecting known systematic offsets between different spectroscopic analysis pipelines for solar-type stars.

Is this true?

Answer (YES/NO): NO